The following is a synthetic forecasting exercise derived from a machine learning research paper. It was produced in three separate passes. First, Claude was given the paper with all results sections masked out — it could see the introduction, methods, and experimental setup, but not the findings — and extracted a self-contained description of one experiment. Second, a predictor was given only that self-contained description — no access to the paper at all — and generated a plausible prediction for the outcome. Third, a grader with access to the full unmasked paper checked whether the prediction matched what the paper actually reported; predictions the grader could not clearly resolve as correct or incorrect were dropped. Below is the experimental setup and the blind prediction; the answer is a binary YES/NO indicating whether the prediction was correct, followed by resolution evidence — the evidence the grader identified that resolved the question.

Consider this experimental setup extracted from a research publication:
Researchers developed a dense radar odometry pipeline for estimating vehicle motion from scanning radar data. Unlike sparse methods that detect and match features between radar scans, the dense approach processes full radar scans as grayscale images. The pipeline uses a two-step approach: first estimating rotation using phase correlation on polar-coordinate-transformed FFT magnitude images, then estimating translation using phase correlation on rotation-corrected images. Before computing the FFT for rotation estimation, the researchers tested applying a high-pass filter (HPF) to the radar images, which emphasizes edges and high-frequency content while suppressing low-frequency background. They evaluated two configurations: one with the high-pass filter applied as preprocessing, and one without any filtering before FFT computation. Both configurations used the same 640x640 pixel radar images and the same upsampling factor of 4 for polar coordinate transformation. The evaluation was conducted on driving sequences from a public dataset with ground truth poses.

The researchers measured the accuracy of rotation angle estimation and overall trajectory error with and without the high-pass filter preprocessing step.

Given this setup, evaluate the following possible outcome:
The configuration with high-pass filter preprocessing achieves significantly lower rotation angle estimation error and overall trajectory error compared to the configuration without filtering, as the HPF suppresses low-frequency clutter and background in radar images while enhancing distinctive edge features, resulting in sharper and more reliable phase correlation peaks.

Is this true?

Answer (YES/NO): YES